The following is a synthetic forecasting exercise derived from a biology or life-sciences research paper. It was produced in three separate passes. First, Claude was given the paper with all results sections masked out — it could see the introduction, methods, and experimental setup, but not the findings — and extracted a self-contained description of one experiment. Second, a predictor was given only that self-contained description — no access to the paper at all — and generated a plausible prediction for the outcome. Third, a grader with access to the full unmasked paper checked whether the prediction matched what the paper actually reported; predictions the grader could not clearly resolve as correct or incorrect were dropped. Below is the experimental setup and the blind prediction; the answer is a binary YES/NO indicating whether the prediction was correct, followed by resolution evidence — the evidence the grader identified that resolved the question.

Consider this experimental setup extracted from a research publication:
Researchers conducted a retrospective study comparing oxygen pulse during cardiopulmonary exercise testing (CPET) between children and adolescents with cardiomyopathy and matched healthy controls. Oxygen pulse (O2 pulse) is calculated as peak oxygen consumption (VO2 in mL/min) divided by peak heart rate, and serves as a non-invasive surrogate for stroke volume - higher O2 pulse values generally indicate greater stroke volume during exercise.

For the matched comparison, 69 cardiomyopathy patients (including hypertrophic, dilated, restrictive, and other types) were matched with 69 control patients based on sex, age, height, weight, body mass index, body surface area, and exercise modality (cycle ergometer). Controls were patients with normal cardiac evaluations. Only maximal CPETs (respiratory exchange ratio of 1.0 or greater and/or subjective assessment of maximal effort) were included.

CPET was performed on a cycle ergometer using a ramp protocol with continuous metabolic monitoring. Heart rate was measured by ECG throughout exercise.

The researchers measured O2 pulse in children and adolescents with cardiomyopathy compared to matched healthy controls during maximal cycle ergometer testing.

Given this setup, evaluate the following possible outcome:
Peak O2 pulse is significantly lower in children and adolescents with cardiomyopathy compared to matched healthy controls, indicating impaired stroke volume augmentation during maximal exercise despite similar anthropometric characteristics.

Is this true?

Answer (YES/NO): NO